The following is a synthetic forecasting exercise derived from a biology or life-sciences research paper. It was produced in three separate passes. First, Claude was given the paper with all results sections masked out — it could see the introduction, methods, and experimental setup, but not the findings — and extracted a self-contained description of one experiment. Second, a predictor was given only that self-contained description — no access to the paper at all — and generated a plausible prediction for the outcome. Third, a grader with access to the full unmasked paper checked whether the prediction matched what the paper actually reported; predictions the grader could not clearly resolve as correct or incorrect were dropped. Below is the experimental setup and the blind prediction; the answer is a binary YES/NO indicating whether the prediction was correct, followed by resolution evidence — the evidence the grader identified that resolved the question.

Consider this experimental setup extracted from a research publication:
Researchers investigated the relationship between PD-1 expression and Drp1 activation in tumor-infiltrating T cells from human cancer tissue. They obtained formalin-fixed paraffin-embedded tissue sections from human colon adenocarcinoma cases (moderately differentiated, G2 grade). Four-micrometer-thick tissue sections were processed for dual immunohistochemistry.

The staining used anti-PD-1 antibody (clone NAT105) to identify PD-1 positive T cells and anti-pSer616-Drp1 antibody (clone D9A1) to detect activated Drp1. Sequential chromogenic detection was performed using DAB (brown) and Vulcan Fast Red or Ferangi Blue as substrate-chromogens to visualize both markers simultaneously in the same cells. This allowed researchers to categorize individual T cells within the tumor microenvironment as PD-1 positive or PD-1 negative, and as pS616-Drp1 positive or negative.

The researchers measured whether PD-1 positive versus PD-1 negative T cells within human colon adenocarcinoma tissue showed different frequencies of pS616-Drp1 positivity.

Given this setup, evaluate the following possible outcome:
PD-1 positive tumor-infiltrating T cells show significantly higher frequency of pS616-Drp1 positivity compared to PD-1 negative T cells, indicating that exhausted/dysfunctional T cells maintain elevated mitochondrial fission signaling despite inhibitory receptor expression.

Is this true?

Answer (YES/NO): NO